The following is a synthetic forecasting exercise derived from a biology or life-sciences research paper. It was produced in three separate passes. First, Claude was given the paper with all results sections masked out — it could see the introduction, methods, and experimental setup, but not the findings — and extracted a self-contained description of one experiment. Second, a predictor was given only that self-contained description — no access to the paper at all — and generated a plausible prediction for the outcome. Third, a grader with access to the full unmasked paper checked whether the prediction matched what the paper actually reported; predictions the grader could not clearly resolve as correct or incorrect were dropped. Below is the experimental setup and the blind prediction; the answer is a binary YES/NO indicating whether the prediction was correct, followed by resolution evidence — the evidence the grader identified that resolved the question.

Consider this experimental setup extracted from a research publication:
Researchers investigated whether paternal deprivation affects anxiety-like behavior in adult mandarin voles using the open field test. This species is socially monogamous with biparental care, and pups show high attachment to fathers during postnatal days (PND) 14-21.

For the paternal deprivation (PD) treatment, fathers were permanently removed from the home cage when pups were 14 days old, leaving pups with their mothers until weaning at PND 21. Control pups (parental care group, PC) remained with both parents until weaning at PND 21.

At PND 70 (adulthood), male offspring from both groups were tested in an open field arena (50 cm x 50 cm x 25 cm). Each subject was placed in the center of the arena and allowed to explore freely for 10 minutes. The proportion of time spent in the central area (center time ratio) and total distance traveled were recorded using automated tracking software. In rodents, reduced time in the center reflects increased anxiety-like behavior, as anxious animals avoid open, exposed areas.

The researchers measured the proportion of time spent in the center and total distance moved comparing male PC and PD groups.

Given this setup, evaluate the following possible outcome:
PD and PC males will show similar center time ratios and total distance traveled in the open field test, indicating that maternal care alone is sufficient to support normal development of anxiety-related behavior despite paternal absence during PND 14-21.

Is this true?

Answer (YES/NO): NO